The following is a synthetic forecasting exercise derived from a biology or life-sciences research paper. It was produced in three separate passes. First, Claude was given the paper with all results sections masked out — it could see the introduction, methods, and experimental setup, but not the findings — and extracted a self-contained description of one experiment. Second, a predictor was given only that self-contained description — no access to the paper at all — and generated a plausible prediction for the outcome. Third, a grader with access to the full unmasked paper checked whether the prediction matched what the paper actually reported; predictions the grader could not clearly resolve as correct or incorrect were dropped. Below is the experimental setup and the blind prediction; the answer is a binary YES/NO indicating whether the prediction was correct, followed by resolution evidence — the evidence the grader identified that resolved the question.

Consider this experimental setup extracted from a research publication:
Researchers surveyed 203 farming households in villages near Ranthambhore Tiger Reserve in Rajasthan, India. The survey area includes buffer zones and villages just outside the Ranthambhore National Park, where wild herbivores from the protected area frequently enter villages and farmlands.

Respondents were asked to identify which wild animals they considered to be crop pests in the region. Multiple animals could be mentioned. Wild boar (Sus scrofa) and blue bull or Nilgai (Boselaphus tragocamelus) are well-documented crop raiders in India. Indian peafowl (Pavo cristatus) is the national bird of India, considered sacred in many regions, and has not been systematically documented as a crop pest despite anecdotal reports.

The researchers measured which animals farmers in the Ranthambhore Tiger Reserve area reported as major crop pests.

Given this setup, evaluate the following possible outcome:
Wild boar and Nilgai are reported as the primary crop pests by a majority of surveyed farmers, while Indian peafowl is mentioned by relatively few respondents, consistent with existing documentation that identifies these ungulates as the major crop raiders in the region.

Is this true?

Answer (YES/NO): NO